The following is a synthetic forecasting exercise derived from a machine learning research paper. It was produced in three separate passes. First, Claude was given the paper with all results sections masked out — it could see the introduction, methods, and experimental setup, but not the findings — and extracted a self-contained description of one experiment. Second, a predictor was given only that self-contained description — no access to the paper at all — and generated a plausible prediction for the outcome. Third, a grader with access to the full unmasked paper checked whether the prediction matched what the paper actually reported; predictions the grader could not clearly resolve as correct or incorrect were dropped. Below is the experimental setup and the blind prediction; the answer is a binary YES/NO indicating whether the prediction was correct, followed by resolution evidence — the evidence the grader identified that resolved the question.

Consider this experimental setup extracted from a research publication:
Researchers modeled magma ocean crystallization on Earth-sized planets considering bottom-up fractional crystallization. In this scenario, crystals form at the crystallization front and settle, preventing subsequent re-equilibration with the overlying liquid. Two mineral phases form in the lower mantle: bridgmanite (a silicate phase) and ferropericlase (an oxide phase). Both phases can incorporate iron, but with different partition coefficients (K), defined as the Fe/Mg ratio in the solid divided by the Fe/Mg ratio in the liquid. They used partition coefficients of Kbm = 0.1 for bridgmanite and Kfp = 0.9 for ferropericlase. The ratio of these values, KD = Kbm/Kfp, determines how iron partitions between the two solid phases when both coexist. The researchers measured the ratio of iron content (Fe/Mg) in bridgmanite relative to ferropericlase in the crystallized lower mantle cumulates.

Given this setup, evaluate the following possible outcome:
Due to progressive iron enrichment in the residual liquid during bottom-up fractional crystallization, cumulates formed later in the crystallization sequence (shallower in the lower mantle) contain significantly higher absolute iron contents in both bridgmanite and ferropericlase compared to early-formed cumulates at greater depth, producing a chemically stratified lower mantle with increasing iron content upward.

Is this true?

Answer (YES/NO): YES